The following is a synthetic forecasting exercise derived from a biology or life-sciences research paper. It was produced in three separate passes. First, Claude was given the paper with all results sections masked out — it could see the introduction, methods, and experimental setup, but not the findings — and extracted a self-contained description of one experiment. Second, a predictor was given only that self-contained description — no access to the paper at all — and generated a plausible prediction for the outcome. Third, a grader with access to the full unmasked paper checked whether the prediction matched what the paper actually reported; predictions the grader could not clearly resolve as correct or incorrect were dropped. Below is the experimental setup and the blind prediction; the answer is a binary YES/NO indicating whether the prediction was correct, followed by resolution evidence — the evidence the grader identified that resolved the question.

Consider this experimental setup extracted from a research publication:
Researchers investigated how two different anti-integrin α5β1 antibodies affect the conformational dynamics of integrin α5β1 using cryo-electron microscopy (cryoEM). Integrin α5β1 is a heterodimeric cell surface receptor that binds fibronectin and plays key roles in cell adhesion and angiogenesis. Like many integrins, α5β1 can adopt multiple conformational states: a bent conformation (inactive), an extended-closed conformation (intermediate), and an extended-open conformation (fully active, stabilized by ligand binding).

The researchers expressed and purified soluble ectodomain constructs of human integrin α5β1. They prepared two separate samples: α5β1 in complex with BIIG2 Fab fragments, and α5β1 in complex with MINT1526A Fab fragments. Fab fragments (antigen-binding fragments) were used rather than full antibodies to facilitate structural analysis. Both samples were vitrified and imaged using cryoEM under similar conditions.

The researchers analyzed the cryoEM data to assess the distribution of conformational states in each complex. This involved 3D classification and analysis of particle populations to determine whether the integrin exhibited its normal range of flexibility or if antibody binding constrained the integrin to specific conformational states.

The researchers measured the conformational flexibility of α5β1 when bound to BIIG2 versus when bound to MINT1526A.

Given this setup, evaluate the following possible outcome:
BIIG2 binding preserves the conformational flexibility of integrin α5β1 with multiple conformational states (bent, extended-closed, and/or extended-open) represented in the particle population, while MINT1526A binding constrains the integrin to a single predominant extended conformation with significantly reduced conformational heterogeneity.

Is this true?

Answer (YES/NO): NO